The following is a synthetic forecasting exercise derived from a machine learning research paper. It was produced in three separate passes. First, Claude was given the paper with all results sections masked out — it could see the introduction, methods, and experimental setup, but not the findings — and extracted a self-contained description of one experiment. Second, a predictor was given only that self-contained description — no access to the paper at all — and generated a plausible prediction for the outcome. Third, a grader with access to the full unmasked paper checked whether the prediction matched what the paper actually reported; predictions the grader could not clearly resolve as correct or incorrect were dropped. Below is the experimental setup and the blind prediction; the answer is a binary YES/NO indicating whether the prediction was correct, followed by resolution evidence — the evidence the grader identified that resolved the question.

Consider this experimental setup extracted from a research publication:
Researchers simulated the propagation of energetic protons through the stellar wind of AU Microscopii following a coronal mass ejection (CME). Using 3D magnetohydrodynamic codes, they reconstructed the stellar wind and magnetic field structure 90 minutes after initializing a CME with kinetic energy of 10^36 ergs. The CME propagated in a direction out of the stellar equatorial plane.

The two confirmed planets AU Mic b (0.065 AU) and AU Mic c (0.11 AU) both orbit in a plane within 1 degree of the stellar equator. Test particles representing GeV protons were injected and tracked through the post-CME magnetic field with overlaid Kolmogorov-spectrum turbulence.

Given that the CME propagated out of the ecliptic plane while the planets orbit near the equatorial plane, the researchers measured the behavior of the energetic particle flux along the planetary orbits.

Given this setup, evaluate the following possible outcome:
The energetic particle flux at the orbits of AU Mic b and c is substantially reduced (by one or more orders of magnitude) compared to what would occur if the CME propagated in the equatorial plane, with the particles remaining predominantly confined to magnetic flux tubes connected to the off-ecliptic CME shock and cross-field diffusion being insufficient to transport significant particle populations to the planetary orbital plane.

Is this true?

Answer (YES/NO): NO